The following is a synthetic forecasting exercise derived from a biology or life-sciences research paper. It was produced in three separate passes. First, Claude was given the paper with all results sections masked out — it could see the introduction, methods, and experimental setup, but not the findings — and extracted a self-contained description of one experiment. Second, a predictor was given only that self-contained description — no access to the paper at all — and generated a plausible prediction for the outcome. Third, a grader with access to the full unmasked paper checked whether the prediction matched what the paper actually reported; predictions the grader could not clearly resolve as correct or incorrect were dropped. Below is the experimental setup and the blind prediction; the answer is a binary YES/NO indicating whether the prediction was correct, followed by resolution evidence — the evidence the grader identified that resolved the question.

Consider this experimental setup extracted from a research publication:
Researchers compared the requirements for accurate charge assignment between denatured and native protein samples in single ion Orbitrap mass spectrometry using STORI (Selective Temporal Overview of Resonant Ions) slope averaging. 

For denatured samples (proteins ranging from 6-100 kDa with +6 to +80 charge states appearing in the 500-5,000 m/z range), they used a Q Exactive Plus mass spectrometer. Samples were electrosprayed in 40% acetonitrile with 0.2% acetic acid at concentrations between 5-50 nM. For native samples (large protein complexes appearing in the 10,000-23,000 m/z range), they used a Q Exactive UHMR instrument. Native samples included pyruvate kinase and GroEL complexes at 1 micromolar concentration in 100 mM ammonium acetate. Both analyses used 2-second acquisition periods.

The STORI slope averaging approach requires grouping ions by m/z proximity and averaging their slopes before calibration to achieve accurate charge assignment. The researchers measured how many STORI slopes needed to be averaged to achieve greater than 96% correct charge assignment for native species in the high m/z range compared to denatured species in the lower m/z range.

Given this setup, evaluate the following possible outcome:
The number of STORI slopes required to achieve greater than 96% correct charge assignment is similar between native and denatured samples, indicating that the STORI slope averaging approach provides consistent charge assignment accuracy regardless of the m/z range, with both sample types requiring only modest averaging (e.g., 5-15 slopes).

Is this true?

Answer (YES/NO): NO